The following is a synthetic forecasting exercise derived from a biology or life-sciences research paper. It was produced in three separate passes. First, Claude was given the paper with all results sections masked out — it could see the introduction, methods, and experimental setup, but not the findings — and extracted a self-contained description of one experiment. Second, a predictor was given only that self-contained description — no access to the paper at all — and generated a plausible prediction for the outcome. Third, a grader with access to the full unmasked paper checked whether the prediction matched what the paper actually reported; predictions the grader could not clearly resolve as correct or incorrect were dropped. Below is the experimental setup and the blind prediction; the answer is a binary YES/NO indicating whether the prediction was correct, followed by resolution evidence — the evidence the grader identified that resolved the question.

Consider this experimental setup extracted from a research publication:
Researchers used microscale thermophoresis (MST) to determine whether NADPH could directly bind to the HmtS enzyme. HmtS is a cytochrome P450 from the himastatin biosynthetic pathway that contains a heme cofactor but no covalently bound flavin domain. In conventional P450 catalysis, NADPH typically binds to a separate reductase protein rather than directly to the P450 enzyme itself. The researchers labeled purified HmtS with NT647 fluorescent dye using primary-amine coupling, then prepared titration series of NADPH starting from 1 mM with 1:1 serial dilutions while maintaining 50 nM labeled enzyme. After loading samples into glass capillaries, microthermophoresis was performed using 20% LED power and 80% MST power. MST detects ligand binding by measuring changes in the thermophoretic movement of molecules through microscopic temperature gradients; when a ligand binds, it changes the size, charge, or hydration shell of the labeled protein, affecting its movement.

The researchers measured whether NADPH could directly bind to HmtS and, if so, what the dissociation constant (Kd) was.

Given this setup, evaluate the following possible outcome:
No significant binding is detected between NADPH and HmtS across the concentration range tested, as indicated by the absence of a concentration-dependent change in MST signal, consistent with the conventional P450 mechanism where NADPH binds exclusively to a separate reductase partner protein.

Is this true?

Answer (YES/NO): NO